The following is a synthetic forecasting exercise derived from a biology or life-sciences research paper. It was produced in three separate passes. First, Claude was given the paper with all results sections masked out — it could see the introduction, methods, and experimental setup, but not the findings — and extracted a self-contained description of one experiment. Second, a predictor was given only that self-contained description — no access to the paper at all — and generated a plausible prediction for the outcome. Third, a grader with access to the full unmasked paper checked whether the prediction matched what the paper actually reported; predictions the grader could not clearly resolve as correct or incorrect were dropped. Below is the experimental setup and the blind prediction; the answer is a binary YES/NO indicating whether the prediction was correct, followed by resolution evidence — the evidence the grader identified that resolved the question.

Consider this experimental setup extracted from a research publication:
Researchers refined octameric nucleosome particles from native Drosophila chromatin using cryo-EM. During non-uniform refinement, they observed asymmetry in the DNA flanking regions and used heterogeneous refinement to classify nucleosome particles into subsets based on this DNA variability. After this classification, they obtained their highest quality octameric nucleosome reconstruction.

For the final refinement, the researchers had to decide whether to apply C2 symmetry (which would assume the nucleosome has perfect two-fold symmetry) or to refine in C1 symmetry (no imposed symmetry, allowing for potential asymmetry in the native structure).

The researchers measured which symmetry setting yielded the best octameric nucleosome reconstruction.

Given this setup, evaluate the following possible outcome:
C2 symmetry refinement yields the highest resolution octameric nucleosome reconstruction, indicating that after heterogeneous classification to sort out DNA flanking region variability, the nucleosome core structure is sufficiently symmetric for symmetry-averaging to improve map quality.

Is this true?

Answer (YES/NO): NO